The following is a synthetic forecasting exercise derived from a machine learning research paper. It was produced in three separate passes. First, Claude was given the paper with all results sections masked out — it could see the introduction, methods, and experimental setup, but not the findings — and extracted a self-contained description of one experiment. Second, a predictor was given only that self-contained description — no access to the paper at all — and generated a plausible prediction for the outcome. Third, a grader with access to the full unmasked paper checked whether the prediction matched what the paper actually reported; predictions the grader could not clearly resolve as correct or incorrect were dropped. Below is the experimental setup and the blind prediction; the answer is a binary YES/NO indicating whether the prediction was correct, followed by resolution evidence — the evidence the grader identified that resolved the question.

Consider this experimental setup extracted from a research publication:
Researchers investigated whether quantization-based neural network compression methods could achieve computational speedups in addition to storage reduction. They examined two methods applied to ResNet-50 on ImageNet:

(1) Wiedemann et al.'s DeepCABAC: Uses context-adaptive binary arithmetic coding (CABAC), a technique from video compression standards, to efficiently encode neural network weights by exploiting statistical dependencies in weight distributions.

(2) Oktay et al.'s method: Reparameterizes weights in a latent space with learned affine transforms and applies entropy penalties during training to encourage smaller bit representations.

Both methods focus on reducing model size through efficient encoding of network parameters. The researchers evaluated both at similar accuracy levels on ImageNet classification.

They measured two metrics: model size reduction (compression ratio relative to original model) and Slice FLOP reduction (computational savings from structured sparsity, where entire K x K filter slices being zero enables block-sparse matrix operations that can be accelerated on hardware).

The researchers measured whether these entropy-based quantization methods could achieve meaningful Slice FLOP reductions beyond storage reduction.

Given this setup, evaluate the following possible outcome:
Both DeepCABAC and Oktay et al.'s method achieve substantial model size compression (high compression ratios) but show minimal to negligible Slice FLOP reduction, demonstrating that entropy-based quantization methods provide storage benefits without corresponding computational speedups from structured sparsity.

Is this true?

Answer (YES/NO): NO